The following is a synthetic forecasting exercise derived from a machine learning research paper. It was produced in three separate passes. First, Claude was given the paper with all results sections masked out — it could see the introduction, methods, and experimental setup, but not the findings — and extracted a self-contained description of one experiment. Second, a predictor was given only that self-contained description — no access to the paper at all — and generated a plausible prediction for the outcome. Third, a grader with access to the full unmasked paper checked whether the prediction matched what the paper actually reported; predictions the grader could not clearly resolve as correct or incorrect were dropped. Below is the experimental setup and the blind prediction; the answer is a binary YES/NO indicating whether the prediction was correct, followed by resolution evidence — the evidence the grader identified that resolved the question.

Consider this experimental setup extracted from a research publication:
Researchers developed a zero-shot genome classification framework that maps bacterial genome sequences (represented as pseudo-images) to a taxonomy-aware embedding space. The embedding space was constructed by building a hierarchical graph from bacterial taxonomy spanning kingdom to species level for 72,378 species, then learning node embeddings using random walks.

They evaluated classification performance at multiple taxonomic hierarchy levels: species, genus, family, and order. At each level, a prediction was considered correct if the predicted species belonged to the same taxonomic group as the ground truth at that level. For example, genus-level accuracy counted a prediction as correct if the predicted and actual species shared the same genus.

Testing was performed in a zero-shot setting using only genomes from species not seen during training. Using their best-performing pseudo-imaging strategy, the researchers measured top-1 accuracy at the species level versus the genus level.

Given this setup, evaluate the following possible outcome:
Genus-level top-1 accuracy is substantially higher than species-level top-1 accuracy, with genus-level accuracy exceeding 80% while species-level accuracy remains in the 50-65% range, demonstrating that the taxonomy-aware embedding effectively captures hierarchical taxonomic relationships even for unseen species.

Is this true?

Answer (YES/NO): NO